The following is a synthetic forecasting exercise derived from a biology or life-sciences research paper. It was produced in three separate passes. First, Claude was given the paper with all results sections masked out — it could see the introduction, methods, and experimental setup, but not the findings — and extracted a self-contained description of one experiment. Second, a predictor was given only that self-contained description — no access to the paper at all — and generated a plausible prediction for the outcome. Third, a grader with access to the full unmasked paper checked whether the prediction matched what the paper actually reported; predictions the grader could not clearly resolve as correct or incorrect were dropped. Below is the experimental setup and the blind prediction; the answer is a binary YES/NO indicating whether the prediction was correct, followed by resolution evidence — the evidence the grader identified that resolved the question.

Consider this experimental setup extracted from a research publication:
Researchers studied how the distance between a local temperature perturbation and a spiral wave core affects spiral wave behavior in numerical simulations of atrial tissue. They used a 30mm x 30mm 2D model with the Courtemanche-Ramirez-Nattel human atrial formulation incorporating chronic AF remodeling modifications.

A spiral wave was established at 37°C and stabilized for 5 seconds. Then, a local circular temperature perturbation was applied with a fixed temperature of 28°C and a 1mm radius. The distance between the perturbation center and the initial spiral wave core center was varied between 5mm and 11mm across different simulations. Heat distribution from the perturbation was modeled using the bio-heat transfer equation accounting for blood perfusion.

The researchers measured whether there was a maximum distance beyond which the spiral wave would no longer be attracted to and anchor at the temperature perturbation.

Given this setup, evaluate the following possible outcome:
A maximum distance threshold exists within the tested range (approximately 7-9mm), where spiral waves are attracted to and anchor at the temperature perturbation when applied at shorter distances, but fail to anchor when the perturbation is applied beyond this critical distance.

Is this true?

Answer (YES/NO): YES